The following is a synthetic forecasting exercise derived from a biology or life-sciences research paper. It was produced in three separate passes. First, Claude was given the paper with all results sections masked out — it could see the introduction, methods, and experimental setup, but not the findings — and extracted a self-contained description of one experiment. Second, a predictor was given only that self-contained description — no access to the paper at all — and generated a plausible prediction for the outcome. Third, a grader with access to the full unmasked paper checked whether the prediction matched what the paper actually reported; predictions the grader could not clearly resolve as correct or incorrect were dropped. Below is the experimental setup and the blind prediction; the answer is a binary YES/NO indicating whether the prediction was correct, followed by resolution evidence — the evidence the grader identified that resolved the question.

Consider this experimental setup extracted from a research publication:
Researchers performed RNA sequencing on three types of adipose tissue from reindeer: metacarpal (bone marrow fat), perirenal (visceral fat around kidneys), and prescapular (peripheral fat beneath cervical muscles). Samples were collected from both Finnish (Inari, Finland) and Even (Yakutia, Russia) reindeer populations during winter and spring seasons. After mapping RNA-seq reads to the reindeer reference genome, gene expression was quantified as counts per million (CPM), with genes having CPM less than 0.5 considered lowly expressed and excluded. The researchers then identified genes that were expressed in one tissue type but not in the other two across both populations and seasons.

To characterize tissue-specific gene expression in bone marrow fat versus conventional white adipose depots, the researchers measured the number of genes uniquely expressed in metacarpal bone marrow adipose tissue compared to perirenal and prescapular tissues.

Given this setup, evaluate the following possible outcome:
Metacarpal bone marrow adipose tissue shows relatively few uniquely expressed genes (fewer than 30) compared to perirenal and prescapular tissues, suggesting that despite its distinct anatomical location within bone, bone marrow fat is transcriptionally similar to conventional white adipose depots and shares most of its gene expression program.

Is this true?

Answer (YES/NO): NO